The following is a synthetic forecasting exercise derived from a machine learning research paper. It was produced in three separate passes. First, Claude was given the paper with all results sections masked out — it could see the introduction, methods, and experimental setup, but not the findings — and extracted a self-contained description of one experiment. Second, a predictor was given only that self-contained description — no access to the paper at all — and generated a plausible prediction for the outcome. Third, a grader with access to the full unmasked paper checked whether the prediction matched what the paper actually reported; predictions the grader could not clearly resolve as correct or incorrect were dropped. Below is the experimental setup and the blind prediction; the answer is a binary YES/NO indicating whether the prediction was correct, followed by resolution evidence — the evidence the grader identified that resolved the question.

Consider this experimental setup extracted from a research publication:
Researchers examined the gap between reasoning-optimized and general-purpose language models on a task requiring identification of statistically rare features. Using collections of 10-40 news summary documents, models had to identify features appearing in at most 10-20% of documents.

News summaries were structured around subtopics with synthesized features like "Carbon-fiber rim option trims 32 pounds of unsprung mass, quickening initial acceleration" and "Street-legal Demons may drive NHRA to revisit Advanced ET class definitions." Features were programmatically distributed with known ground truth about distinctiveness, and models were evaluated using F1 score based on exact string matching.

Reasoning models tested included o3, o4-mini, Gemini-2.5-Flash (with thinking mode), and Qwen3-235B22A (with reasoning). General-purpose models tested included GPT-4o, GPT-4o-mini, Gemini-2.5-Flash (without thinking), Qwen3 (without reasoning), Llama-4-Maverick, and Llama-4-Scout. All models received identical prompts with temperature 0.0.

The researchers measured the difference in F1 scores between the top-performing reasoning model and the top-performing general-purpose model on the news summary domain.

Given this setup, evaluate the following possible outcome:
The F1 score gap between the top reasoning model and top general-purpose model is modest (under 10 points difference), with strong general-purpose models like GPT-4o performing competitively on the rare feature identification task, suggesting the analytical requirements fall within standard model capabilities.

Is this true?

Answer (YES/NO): NO